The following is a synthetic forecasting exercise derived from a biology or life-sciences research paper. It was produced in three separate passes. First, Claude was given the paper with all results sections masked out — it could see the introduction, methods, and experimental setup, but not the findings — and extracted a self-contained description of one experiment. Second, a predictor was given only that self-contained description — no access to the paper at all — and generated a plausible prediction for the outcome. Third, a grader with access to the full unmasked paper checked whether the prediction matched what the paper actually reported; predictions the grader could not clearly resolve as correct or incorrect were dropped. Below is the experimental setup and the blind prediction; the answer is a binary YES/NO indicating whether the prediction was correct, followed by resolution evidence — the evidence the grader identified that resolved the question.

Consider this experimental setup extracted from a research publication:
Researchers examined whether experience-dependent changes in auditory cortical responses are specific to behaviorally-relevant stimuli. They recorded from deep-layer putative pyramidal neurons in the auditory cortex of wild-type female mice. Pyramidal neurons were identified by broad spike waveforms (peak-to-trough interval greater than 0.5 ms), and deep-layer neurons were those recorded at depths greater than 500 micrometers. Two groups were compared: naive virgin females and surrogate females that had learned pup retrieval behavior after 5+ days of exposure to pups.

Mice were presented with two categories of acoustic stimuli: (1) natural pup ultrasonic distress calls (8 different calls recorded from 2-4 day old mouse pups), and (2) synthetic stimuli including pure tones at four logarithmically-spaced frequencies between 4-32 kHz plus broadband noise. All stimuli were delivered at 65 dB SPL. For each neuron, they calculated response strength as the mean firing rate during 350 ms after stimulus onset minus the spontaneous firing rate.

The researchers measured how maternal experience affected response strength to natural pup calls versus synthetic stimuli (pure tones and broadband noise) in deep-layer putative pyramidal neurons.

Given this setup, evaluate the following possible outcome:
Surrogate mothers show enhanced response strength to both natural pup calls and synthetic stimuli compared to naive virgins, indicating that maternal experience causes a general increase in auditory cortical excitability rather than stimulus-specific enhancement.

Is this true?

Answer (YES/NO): NO